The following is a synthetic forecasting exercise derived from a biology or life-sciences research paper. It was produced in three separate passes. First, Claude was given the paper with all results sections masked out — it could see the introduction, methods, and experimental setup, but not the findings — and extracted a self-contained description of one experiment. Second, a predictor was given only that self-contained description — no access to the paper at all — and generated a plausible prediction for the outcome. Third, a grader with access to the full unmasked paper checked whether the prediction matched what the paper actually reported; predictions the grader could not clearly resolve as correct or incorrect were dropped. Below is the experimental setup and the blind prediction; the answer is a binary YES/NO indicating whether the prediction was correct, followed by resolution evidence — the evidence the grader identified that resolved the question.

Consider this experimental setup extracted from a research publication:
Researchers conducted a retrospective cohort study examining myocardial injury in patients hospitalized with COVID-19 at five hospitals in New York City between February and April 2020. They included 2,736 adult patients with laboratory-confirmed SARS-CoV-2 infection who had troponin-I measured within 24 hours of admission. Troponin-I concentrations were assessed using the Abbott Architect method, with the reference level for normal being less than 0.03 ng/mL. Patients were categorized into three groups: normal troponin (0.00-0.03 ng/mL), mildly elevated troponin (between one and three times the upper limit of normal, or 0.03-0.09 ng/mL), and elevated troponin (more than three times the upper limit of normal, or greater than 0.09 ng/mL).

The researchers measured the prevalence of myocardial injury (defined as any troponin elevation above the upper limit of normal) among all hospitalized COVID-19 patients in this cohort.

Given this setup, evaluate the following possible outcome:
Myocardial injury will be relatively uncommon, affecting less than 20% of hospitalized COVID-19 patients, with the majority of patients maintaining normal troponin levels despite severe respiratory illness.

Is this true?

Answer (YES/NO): NO